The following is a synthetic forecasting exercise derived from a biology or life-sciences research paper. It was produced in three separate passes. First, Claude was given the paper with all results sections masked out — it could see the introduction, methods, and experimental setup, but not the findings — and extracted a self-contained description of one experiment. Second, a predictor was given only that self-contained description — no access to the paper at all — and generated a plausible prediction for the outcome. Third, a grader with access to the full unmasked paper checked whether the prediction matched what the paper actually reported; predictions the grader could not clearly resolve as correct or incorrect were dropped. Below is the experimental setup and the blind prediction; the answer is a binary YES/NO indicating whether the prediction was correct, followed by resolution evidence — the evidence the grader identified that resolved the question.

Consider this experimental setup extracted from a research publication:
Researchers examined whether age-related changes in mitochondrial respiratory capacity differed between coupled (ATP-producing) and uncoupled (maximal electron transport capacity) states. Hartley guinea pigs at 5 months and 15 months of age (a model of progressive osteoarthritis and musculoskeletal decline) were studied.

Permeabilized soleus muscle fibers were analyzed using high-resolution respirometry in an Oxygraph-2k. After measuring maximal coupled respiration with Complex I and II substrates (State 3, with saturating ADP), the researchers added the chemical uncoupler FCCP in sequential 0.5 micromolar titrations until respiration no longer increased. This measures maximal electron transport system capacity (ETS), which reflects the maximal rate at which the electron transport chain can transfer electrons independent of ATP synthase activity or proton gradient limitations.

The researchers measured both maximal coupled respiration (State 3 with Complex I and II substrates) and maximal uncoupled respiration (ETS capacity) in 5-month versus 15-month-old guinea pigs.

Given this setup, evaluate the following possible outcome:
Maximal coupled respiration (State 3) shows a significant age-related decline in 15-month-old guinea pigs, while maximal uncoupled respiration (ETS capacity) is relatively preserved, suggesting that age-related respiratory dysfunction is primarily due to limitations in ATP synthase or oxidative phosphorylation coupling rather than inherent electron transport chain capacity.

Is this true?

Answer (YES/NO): NO